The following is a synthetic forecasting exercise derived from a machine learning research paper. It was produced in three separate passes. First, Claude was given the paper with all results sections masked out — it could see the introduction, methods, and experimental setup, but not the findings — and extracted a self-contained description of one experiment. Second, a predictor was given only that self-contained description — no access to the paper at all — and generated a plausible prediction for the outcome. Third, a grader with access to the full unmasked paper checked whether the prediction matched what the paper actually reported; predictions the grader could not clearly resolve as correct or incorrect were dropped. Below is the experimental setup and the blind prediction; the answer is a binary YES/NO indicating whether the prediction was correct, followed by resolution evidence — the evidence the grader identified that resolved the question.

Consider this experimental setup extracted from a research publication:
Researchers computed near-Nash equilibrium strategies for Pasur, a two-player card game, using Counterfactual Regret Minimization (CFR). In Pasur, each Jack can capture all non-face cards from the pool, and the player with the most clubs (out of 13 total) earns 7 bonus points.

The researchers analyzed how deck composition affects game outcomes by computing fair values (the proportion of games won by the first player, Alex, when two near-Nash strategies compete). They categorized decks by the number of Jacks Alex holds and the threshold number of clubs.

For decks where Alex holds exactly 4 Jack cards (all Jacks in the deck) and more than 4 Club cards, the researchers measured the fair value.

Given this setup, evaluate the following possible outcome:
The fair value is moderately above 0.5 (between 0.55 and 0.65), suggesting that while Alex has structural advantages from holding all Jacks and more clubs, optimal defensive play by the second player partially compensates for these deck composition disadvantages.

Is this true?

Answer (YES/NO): NO